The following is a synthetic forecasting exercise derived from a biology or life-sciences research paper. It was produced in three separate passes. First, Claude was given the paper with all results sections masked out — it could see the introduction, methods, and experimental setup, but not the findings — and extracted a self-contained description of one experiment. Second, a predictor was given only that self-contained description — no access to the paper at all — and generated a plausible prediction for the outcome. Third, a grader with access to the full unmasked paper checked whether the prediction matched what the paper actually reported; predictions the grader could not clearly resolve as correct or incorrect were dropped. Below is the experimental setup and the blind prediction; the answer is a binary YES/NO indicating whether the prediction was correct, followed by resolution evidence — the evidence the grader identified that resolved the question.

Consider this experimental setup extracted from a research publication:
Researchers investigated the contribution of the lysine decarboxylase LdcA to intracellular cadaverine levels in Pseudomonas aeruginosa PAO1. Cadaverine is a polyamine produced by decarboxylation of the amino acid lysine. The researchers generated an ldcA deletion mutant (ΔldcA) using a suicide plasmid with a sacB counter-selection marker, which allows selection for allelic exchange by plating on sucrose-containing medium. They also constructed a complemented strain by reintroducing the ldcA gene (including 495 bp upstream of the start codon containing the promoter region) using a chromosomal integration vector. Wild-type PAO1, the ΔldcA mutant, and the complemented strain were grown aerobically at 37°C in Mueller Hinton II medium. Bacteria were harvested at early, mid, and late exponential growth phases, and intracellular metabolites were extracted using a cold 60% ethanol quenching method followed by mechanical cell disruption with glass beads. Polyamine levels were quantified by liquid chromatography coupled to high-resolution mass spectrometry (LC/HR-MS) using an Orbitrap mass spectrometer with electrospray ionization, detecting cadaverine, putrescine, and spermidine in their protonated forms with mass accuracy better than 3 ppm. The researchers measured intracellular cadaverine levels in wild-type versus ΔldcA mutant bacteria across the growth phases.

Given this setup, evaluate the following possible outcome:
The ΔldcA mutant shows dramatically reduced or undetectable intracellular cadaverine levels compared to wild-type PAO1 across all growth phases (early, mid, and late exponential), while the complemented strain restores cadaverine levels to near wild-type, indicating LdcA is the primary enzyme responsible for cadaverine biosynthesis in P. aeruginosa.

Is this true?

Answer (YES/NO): YES